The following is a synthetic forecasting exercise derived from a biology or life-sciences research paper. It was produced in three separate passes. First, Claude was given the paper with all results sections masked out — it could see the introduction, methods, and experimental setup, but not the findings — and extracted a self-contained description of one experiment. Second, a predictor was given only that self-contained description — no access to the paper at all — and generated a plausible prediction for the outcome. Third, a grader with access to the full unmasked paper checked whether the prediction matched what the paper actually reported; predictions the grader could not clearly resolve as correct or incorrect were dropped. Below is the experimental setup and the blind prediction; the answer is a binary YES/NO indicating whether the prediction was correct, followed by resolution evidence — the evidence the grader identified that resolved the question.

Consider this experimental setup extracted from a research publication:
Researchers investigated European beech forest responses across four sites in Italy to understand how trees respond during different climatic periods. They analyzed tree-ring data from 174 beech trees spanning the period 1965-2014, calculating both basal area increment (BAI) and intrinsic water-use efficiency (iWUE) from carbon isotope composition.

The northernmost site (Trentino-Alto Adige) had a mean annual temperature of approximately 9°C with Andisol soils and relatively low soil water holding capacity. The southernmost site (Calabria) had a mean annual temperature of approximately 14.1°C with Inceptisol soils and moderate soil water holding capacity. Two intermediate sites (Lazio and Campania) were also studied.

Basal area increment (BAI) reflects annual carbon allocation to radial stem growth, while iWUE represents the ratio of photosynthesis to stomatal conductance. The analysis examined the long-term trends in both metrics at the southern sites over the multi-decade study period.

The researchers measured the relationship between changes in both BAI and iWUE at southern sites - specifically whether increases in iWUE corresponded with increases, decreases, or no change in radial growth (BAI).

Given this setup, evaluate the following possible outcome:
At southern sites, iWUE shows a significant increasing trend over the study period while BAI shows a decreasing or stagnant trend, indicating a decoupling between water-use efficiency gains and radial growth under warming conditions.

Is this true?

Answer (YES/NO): NO